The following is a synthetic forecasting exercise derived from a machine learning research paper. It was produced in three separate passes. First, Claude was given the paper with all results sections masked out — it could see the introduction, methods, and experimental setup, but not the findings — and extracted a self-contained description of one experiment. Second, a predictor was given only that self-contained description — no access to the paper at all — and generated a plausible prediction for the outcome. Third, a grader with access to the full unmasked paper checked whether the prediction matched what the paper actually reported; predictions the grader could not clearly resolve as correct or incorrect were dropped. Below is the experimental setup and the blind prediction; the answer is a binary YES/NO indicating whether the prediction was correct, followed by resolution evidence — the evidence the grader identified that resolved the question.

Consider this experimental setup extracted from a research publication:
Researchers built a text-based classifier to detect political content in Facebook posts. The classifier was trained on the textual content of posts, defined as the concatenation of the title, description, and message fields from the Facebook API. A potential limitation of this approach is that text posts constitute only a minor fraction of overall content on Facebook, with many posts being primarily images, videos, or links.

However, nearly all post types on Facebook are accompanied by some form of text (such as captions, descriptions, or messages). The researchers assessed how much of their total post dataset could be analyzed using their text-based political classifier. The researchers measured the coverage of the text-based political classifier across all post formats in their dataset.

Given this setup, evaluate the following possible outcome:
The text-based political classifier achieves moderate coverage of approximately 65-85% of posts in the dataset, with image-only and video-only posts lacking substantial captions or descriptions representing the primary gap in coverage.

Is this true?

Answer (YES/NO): YES